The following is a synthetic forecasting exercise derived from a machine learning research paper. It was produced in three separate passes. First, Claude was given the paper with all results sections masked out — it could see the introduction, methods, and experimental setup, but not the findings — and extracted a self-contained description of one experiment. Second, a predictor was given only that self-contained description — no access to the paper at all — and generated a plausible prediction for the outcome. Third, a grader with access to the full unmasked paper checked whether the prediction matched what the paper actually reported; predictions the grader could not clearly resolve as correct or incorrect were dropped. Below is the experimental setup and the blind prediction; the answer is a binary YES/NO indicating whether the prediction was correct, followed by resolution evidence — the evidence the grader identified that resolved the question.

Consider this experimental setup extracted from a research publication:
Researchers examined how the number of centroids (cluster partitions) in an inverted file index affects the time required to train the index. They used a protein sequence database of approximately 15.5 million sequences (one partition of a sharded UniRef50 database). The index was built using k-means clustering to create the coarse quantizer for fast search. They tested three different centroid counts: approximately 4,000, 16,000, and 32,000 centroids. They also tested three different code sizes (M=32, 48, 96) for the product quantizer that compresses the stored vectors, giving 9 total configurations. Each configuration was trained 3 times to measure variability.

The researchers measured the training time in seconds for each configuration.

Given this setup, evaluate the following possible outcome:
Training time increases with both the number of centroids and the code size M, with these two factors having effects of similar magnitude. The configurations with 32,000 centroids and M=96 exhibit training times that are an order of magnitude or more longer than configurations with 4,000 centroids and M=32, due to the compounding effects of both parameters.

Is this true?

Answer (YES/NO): NO